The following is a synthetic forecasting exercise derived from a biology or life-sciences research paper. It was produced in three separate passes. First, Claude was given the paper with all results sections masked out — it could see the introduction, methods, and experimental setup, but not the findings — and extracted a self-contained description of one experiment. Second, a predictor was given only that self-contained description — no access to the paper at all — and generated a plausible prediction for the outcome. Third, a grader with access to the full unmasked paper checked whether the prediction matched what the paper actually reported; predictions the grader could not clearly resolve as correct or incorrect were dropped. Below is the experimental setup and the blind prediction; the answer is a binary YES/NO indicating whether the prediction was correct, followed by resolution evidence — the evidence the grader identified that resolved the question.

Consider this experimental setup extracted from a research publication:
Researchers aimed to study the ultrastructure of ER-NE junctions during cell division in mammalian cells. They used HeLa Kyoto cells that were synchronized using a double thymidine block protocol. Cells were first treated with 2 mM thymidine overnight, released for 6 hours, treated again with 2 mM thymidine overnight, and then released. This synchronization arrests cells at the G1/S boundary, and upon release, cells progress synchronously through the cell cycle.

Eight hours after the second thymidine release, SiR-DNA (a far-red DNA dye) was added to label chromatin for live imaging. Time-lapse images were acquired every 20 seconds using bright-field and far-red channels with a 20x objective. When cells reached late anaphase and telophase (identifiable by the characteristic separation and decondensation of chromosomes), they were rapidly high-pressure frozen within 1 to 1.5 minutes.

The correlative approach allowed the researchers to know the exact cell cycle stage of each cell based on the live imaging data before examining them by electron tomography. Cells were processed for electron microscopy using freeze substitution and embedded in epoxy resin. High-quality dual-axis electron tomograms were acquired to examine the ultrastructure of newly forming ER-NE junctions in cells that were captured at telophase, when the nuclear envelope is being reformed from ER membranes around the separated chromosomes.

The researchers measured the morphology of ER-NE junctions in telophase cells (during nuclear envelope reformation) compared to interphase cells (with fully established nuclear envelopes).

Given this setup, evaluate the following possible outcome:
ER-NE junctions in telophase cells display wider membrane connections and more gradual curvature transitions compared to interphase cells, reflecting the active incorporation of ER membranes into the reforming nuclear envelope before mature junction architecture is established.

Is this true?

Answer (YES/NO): YES